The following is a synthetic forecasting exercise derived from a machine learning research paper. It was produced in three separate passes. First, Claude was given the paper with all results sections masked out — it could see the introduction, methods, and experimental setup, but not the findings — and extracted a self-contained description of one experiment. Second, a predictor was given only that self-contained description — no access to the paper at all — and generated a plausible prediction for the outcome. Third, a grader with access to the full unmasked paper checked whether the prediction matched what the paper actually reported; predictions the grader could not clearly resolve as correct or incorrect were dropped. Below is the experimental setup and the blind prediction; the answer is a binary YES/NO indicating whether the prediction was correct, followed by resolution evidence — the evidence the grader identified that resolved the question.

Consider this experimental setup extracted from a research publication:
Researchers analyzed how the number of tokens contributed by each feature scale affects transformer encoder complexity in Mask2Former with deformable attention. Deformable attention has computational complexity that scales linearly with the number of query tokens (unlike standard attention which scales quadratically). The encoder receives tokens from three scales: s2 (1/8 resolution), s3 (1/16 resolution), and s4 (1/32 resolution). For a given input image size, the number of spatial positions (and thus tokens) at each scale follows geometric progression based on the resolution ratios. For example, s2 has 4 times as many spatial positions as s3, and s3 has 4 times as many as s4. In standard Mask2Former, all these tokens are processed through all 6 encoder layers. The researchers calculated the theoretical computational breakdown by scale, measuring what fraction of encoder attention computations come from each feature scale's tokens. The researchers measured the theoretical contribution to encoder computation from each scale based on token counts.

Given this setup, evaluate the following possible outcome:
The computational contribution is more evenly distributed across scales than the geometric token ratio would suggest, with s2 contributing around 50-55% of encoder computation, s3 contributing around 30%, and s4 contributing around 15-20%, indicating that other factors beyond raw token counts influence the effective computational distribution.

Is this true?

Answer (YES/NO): NO